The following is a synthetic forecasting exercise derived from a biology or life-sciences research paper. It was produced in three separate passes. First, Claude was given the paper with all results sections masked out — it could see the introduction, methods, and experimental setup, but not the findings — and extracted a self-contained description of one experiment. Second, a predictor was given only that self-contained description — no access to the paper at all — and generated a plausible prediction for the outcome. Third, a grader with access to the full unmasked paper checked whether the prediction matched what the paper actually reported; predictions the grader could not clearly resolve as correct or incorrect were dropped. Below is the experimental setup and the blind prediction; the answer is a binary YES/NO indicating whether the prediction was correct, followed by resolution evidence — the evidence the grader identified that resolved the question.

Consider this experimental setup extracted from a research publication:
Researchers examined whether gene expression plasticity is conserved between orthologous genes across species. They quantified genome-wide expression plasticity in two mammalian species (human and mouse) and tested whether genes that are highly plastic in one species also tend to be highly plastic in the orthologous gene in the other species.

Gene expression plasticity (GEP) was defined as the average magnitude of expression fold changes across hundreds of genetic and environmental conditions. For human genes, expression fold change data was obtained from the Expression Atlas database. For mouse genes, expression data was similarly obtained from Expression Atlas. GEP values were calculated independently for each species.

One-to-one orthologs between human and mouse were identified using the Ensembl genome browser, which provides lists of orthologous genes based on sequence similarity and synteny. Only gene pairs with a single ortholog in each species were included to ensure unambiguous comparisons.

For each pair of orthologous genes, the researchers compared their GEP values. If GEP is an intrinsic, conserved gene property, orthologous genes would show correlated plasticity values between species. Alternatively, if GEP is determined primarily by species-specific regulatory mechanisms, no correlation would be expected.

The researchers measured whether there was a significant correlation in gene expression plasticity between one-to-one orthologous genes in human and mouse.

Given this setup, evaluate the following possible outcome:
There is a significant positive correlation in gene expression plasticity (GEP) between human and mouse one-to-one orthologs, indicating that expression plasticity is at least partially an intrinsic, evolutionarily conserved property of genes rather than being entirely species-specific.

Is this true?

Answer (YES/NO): YES